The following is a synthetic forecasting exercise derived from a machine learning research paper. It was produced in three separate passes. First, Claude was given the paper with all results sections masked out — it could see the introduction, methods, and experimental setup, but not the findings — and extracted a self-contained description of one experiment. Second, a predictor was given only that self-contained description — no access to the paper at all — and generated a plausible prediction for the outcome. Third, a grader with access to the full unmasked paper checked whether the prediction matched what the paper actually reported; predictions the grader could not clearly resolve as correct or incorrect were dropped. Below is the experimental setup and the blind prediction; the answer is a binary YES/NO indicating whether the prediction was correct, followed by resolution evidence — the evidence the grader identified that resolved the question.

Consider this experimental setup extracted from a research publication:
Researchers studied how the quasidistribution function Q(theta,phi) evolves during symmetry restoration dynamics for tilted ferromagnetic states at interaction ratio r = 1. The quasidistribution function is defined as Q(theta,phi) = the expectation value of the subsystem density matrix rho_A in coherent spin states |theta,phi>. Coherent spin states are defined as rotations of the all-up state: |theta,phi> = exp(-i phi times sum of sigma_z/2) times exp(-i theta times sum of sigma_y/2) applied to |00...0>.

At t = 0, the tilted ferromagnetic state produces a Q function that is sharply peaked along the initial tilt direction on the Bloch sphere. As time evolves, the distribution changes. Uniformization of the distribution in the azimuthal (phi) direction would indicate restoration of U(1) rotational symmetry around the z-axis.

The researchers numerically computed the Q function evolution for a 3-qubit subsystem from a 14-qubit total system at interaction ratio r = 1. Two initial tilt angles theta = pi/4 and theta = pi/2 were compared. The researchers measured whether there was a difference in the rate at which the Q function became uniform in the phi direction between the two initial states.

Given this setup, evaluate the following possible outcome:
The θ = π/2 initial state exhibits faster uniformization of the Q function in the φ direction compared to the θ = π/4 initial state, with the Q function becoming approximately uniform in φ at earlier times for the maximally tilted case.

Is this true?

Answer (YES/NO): YES